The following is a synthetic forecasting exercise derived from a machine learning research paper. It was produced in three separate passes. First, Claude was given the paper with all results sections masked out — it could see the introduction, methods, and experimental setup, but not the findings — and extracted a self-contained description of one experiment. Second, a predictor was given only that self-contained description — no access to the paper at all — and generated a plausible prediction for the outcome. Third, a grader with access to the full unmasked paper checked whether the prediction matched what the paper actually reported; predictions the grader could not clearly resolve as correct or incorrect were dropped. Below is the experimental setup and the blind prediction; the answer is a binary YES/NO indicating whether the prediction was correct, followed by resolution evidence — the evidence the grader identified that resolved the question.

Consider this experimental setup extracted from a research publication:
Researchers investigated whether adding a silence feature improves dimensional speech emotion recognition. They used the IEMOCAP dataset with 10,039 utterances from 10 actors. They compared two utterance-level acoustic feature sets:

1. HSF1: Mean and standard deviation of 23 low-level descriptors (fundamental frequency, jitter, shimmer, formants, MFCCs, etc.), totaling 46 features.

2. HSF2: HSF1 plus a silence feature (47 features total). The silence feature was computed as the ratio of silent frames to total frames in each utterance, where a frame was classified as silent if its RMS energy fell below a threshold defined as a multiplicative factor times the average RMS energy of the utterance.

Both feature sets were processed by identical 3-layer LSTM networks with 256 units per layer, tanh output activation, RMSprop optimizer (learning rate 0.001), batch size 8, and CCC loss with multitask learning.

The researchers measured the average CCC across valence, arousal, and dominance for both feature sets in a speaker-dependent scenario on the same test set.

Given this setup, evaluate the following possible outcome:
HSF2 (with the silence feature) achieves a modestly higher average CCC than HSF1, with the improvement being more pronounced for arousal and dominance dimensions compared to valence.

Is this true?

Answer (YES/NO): NO